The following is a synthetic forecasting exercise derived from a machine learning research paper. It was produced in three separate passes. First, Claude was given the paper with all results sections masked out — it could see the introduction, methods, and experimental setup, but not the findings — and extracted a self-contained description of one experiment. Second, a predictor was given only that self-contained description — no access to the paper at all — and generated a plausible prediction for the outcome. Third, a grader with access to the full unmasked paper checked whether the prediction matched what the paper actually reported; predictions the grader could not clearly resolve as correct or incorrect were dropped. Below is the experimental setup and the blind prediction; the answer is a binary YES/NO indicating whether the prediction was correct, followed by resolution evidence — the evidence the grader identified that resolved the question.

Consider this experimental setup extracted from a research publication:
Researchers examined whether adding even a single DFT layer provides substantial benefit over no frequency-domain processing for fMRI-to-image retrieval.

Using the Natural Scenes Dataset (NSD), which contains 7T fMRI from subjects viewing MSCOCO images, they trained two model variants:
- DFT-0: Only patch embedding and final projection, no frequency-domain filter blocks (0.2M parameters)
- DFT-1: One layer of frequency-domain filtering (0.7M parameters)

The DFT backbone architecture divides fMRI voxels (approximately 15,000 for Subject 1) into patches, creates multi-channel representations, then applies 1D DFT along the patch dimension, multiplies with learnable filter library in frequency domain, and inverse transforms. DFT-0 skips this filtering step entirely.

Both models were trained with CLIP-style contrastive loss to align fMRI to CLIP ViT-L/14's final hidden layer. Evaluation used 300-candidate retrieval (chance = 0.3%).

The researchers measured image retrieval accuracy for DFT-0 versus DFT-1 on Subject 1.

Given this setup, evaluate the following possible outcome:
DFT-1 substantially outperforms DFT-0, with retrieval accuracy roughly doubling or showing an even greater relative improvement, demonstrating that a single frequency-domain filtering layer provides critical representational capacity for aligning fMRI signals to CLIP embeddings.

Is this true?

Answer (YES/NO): NO